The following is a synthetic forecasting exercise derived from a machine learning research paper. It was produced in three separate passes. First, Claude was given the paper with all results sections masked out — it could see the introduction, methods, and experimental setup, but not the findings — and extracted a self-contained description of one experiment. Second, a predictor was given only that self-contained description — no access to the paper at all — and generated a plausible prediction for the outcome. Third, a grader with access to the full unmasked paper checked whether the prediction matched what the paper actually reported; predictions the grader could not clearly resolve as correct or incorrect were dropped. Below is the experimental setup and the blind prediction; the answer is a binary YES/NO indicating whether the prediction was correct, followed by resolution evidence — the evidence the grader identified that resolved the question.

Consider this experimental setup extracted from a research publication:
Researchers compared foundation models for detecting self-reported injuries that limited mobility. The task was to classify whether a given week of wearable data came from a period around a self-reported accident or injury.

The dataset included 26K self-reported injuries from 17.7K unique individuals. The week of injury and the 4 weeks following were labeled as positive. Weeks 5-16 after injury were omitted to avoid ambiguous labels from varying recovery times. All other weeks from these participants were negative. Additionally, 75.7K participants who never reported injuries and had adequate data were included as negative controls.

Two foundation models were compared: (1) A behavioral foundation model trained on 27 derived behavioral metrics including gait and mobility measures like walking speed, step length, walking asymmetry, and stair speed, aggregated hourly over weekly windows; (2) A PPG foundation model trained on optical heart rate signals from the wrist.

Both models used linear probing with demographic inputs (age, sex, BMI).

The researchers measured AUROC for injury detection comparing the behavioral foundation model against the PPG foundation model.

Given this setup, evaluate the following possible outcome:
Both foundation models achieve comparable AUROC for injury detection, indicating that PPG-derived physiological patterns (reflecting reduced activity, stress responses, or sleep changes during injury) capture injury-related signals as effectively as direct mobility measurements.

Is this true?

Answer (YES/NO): NO